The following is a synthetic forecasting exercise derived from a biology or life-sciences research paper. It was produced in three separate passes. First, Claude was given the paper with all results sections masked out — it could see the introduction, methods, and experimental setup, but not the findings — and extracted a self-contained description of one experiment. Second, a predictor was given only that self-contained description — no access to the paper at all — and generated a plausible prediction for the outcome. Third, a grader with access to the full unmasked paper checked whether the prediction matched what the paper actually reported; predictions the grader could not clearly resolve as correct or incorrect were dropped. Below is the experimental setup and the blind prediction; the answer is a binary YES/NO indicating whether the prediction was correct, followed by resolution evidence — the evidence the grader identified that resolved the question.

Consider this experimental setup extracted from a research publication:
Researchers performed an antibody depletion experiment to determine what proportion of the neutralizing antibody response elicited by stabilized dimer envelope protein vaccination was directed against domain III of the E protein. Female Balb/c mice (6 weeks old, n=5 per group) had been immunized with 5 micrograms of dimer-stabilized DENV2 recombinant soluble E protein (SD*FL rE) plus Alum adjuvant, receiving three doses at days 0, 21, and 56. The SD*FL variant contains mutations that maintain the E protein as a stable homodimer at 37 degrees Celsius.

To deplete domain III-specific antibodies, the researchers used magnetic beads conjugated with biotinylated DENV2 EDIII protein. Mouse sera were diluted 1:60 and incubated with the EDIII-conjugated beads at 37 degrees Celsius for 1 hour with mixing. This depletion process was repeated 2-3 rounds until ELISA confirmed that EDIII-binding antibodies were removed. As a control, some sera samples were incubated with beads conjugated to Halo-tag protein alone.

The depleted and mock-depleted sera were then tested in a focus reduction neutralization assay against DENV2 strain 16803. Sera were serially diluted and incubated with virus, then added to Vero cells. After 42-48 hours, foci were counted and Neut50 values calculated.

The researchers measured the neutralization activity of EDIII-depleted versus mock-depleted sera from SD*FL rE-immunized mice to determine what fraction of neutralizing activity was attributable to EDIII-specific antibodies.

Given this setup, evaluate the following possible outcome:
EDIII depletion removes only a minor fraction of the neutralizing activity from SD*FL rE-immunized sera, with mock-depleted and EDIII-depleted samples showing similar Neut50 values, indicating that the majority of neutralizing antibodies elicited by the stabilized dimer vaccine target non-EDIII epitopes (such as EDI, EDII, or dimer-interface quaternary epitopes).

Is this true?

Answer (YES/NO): NO